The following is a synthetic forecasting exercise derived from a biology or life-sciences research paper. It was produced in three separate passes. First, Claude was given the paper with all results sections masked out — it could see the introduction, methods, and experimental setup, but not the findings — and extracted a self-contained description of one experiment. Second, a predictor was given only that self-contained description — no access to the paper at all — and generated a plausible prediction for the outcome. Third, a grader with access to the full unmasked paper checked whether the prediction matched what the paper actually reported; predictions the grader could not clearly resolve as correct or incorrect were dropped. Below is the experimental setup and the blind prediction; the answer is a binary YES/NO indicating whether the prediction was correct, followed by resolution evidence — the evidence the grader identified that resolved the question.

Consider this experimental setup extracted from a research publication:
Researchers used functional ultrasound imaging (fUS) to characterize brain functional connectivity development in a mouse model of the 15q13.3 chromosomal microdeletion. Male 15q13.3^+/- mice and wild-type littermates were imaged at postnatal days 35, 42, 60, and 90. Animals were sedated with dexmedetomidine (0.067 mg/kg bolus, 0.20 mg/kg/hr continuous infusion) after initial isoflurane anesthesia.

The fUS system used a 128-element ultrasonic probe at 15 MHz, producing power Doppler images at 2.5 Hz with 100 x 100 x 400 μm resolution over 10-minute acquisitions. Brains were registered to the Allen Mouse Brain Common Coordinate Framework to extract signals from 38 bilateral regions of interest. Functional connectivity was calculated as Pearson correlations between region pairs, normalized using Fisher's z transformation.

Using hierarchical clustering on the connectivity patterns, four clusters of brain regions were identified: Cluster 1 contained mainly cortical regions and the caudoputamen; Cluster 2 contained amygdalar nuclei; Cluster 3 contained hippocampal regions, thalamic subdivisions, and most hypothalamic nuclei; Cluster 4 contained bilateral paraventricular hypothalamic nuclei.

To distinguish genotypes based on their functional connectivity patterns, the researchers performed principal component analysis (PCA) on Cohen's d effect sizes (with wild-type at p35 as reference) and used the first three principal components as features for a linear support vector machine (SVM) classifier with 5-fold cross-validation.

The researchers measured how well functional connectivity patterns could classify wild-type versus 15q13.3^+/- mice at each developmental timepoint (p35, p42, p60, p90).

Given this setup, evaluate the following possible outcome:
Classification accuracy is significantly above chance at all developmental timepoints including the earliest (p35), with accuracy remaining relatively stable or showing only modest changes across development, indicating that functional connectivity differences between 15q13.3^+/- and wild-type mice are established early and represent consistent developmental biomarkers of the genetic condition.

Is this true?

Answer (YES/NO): NO